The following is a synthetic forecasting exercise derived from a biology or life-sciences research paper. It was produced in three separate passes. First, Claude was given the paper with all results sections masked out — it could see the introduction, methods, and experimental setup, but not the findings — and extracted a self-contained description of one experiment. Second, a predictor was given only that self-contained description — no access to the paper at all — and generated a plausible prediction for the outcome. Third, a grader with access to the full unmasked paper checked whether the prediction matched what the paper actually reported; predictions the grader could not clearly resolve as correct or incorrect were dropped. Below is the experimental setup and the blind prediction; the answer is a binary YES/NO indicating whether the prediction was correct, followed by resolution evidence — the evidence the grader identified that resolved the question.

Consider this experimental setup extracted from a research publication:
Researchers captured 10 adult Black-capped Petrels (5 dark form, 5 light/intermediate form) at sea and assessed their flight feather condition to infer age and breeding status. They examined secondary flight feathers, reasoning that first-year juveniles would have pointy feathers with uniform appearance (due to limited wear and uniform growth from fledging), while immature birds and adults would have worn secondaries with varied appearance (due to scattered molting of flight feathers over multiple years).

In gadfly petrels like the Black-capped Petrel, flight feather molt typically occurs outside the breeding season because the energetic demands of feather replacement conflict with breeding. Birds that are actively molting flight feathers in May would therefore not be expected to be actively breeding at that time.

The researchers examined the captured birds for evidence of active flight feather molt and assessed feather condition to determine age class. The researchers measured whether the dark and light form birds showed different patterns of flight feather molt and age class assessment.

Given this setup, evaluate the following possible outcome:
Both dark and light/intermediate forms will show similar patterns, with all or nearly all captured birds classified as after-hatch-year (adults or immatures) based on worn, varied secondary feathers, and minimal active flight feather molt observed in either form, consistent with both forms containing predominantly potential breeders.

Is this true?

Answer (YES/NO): NO